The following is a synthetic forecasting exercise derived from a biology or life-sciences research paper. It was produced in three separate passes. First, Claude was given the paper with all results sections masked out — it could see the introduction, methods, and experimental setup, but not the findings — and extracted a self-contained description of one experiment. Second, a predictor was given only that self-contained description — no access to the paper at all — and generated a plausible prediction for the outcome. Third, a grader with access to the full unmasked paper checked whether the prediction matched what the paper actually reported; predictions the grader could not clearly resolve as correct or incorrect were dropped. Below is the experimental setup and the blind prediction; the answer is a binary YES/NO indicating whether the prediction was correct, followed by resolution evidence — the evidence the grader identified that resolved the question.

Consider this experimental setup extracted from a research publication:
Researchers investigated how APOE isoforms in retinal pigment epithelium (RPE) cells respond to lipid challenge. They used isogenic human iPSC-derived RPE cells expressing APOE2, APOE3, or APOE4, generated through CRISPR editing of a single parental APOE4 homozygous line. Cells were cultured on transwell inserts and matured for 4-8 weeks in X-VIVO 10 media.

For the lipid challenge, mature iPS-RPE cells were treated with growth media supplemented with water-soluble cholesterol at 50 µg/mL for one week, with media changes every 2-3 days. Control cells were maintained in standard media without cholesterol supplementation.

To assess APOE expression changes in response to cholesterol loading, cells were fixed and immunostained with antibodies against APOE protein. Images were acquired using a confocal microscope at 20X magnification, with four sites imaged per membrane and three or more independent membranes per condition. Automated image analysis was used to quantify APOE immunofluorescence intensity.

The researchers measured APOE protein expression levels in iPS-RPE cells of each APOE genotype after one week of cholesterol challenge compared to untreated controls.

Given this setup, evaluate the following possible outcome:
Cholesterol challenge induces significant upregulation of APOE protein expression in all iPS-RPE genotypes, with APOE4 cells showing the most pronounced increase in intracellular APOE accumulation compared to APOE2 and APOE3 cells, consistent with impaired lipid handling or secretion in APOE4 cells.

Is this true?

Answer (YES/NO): NO